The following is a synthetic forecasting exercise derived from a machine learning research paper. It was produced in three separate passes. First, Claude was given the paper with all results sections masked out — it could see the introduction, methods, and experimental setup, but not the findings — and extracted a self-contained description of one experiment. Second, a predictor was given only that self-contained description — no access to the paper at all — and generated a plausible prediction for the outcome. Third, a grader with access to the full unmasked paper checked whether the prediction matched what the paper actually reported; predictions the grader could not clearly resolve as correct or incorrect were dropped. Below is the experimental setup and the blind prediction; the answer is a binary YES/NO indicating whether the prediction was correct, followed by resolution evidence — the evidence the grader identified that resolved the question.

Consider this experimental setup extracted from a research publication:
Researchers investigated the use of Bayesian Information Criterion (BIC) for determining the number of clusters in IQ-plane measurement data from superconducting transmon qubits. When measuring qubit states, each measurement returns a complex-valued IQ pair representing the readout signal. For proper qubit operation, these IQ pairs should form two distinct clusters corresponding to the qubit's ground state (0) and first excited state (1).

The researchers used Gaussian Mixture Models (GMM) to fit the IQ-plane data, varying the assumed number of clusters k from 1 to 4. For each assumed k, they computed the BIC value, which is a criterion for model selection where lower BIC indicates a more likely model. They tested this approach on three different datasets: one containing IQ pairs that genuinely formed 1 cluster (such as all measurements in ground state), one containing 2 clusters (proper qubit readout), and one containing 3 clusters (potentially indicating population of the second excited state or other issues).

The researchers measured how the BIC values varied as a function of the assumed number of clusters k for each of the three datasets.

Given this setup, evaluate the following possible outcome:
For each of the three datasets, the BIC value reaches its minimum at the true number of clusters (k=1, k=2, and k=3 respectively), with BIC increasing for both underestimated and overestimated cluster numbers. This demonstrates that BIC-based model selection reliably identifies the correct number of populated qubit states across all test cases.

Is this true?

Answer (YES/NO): YES